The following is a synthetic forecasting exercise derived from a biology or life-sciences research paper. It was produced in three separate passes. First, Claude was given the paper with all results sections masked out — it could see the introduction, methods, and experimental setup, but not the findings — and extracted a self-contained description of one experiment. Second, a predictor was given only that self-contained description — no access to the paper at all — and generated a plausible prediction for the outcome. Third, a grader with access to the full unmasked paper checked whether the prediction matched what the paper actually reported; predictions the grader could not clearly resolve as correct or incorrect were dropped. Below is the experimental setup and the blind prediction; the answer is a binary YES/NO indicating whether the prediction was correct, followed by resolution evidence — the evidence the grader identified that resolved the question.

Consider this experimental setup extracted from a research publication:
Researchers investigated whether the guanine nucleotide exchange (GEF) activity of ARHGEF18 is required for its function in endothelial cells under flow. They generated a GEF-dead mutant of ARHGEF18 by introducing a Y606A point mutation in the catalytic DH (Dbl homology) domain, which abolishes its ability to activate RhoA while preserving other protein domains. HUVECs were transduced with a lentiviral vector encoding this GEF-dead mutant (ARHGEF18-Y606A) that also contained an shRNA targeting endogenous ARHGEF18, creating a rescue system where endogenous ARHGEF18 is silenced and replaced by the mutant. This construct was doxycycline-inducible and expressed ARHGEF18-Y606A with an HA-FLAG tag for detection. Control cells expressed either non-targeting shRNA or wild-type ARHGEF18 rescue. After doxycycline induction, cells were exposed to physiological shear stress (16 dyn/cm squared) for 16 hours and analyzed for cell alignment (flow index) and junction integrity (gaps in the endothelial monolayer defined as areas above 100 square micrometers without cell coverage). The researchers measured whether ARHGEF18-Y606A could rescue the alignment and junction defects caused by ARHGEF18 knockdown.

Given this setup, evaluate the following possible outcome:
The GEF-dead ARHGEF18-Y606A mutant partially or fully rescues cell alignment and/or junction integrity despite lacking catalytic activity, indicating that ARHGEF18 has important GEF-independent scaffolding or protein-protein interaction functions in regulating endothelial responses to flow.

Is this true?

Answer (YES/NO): YES